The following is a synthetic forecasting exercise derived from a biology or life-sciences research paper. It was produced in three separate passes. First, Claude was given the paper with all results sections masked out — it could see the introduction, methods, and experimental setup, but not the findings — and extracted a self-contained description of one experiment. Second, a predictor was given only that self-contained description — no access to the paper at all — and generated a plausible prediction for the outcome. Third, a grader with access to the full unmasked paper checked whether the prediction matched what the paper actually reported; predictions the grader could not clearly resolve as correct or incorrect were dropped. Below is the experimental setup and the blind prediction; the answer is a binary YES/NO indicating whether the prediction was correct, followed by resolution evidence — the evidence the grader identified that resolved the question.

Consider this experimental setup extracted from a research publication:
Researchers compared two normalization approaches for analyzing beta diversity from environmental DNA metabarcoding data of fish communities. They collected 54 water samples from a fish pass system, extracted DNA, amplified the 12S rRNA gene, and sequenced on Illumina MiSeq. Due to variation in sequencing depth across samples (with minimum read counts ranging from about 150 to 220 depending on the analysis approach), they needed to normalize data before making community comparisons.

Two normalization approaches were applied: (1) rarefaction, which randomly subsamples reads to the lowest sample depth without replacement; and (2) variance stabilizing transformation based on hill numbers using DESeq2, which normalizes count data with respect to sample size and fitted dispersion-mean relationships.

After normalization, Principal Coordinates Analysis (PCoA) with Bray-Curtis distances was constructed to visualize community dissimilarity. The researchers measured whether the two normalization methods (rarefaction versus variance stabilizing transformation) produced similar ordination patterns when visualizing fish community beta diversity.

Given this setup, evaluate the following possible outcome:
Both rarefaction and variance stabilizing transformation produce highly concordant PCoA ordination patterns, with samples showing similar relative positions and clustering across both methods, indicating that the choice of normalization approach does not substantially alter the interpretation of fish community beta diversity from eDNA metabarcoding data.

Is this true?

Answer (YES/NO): NO